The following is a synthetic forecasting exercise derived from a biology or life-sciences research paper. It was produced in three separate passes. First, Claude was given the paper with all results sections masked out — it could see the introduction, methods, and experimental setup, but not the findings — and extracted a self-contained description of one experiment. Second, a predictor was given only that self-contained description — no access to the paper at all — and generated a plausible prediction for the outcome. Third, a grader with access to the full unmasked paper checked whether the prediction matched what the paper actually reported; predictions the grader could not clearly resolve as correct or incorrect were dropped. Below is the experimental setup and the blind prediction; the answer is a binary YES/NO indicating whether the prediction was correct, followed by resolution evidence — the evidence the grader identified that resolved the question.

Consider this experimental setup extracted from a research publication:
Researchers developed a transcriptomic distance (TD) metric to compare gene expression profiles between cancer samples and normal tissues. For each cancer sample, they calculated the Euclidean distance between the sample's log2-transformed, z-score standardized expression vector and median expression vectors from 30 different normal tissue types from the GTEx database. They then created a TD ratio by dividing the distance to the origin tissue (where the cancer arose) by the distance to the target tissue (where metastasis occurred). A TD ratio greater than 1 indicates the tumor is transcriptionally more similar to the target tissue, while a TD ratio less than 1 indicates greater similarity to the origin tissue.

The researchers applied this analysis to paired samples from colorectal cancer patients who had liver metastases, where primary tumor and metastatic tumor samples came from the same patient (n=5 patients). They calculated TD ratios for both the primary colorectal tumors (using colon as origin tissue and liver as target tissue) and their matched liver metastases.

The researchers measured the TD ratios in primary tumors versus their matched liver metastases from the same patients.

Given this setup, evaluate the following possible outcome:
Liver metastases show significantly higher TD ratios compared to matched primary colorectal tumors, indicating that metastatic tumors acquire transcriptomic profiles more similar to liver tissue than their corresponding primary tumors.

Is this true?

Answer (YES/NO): YES